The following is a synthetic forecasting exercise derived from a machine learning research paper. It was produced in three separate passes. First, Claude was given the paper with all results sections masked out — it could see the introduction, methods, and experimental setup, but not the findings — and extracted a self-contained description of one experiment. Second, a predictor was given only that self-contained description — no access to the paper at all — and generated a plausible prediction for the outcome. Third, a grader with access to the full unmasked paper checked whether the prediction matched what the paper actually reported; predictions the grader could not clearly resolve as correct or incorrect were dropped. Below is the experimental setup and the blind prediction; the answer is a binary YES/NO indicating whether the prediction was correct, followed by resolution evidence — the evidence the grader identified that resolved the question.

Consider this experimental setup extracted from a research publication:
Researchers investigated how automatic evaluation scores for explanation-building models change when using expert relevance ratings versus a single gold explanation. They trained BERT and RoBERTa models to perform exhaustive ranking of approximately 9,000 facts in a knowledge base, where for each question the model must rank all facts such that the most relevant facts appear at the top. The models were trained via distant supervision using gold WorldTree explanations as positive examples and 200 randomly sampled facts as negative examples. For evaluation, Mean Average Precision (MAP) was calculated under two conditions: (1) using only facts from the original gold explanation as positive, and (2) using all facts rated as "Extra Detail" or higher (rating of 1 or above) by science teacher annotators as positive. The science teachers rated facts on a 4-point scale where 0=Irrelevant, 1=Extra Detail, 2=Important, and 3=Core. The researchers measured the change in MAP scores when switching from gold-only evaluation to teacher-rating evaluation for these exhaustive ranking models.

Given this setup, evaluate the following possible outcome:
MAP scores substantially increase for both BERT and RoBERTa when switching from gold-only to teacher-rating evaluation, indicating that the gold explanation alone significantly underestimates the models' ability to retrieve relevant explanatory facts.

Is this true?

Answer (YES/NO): YES